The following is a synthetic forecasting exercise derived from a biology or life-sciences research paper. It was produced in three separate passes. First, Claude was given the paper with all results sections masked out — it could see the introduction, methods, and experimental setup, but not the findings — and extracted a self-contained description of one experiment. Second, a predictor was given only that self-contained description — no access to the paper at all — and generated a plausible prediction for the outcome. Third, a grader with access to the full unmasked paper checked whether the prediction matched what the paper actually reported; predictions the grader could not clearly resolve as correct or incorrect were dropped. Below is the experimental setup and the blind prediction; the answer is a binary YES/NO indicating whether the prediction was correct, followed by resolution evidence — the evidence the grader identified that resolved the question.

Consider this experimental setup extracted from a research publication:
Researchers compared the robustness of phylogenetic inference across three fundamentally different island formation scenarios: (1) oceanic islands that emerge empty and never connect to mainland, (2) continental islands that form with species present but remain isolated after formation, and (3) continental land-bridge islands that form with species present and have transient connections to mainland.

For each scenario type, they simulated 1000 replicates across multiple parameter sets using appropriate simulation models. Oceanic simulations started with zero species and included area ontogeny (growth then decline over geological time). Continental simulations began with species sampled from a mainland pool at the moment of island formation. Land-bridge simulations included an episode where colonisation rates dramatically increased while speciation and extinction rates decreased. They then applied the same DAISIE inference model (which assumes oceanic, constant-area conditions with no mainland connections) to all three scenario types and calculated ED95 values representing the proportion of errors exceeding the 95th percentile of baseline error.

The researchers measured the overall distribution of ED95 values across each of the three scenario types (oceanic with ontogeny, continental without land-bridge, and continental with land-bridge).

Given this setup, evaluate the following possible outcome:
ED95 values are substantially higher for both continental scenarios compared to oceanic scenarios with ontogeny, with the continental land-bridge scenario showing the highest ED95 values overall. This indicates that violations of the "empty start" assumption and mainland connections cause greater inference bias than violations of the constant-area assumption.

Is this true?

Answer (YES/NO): NO